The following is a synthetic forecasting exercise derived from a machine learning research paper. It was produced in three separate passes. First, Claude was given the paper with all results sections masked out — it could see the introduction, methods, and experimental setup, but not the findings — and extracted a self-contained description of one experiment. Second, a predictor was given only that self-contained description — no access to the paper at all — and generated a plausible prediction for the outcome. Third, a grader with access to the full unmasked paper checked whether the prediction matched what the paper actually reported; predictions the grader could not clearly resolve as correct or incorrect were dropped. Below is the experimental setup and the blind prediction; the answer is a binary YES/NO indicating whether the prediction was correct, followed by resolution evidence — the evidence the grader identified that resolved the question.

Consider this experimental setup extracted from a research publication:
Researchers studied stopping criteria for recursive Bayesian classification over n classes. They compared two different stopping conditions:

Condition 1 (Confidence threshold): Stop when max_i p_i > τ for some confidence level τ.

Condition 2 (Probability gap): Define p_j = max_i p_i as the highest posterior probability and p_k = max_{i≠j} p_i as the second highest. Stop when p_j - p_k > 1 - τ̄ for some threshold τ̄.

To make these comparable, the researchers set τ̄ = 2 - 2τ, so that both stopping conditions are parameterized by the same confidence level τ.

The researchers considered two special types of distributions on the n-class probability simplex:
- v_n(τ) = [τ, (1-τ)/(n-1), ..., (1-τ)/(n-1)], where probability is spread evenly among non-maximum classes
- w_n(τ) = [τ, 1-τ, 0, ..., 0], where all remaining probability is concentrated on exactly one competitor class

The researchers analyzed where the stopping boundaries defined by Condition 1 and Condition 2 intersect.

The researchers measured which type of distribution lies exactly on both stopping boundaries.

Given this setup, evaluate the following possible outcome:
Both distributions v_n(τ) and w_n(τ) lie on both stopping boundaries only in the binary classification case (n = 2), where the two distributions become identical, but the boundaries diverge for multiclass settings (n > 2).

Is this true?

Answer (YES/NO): YES